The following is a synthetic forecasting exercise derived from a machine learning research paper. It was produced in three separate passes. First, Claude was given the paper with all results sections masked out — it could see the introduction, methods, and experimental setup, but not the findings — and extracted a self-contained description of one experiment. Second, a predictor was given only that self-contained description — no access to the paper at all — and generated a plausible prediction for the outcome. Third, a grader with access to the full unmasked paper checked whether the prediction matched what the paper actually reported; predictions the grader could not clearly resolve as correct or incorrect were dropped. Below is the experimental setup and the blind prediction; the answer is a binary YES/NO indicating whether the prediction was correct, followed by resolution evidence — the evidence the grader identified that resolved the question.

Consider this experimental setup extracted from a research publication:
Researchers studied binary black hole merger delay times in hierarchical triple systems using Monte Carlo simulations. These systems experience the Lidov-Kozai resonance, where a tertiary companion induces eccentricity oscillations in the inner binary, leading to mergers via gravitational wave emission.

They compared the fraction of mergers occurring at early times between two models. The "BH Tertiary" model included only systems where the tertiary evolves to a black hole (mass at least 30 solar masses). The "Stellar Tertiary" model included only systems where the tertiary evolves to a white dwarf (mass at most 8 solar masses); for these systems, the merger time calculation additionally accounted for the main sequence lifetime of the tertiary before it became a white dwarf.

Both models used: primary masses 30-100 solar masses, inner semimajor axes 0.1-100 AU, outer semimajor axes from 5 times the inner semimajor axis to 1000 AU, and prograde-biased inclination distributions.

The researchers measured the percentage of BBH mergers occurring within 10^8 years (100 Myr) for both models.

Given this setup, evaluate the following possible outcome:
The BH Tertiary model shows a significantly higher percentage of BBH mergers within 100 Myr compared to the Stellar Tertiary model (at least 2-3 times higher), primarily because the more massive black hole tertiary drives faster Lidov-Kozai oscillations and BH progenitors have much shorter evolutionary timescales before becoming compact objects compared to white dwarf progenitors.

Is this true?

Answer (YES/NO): YES